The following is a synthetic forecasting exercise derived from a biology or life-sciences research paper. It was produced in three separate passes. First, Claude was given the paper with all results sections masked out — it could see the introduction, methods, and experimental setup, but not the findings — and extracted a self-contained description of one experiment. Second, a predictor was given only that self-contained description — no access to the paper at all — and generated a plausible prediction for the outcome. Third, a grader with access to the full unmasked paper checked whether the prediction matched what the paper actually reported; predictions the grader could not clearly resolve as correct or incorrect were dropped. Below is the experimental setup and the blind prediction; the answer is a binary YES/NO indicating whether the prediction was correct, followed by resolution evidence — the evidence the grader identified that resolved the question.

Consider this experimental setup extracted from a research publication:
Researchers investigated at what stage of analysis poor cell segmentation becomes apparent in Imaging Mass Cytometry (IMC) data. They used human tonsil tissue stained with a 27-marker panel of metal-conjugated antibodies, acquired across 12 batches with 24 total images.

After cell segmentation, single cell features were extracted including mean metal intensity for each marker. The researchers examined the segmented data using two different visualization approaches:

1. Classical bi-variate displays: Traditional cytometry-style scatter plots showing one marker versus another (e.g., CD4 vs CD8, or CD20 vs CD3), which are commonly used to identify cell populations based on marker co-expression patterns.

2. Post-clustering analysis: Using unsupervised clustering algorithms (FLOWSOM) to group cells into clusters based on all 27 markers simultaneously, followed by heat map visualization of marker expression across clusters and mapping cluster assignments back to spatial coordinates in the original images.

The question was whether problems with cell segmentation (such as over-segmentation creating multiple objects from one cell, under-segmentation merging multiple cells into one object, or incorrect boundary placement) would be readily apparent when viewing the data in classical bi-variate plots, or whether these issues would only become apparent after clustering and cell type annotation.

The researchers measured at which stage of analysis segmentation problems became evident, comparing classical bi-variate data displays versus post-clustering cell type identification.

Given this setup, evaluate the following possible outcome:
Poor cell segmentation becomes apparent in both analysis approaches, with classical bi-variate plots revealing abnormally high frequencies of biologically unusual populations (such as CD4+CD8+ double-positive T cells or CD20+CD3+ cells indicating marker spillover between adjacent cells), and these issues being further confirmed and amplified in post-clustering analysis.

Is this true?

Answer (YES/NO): NO